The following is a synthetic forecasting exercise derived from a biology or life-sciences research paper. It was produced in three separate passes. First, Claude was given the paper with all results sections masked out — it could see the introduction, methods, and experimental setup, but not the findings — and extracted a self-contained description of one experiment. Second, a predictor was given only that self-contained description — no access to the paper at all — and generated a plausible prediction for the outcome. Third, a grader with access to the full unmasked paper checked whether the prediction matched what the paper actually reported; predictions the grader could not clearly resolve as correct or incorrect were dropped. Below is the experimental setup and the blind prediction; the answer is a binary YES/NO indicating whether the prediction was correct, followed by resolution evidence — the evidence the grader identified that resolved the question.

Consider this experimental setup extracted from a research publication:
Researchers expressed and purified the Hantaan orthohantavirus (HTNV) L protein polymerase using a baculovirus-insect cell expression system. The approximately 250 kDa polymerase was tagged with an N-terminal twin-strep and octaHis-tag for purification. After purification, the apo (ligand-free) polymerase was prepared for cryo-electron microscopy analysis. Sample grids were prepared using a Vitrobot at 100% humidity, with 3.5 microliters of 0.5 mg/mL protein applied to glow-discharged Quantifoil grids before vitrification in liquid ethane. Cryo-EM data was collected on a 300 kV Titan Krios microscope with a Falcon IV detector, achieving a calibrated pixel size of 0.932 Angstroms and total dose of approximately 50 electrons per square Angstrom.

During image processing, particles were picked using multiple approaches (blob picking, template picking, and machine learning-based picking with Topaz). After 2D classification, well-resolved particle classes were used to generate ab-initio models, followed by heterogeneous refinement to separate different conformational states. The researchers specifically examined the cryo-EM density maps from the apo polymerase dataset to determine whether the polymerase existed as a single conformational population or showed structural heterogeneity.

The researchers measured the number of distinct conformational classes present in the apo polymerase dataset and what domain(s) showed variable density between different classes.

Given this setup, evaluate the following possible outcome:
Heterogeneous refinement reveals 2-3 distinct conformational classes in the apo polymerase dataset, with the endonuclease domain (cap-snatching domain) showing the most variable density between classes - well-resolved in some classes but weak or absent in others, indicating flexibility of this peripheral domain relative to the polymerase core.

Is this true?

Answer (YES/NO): YES